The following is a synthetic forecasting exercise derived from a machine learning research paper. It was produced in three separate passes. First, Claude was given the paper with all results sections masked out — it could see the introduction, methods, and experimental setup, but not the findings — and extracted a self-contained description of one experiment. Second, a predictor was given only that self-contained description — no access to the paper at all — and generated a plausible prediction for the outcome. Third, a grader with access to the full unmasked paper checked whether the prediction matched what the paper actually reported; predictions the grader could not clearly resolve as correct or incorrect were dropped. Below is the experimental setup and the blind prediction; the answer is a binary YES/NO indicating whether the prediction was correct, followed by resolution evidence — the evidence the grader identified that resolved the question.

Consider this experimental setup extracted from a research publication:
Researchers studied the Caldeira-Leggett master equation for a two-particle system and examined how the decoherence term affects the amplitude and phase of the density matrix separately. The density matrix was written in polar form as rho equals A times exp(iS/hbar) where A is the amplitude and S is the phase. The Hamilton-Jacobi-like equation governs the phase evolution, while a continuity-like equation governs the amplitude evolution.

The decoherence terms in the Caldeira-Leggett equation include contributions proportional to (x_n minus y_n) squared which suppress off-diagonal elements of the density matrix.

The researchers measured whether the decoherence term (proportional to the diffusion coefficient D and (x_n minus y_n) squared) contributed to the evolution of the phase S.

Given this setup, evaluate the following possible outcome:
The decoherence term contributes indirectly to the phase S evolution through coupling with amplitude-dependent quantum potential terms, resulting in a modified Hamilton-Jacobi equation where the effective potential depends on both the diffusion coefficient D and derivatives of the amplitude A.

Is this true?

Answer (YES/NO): NO